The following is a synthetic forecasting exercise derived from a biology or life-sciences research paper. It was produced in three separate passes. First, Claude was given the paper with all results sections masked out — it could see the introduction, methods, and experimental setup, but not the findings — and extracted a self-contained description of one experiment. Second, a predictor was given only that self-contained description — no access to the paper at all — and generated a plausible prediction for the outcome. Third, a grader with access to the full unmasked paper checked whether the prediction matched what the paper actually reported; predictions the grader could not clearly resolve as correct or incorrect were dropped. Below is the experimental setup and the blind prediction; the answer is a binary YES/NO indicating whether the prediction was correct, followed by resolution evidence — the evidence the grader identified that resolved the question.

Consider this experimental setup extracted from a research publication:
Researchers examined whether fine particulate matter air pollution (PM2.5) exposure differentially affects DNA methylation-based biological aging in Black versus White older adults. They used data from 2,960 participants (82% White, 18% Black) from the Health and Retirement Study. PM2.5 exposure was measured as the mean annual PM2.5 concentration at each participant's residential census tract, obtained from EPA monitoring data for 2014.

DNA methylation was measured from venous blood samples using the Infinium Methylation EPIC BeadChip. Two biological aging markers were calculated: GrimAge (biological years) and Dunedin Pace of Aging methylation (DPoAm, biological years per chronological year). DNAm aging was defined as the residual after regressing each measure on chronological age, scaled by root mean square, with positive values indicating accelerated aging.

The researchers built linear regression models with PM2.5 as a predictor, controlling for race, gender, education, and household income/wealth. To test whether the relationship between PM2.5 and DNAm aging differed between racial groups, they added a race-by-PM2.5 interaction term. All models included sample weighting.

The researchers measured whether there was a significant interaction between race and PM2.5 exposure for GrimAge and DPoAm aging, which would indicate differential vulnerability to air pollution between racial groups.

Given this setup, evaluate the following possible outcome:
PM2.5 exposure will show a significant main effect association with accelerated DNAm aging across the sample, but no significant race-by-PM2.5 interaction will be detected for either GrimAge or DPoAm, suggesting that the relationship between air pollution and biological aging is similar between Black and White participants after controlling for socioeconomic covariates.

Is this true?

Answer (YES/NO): NO